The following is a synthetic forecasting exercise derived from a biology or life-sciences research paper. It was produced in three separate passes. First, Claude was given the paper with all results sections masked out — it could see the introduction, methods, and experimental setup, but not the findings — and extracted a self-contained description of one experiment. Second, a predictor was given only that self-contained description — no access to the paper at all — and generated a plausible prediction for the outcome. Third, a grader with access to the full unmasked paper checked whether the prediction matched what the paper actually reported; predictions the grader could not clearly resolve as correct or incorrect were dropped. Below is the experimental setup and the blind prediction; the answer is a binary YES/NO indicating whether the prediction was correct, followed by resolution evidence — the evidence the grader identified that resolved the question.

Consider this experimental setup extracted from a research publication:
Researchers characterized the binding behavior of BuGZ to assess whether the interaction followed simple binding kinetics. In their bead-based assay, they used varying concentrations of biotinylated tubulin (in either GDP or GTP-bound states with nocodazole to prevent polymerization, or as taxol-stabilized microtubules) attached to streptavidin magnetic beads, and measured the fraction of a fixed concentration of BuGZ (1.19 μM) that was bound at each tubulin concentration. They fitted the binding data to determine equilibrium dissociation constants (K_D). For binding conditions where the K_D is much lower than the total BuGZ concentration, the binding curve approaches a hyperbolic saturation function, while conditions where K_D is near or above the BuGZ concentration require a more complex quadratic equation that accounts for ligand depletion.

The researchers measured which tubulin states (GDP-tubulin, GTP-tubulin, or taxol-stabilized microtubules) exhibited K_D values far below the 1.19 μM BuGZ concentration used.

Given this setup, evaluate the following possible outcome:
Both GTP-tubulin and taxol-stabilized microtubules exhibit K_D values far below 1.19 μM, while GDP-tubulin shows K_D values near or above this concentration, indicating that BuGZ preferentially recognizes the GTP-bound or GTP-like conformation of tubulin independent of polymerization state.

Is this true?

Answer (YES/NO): NO